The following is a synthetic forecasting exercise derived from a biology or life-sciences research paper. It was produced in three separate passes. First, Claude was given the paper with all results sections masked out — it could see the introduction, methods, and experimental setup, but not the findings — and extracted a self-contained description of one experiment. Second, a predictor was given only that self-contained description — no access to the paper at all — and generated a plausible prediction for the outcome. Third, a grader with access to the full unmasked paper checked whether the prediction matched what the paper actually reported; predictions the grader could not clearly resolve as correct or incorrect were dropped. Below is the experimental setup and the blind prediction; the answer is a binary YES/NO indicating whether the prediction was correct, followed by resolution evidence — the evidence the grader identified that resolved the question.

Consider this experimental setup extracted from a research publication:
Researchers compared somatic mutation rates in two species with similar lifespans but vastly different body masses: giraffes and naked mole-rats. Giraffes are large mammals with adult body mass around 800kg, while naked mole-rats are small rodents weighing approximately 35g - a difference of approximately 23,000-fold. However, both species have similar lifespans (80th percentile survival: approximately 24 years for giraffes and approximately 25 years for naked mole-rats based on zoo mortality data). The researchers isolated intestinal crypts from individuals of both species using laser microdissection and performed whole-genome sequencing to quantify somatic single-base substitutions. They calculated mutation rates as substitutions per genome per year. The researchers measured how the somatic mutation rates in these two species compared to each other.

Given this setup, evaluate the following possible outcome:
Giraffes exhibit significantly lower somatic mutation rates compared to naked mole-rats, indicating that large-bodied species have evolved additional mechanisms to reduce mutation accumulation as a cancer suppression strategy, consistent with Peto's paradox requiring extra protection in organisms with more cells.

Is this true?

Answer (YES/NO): NO